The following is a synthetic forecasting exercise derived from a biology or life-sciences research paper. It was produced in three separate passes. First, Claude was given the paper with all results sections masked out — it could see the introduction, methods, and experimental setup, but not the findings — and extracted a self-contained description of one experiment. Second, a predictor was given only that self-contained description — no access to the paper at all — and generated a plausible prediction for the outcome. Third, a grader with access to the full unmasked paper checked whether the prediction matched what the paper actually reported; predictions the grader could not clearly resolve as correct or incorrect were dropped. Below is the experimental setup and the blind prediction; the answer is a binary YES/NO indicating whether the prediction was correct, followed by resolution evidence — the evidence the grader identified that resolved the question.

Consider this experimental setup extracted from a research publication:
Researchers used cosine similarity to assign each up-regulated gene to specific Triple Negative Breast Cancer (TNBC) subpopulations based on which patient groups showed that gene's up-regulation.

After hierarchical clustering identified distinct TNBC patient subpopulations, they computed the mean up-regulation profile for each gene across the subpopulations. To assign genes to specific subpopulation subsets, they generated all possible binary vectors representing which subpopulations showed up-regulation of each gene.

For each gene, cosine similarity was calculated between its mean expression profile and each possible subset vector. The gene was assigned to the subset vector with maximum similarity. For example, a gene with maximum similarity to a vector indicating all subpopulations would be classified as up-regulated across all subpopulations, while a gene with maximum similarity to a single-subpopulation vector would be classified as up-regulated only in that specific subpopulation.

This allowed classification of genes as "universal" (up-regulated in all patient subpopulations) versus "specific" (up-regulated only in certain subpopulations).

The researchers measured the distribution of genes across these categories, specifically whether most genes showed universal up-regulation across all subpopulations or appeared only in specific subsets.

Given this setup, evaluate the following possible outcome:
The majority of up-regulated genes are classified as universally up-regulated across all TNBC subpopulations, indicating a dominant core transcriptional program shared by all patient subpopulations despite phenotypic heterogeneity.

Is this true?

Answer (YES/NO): NO